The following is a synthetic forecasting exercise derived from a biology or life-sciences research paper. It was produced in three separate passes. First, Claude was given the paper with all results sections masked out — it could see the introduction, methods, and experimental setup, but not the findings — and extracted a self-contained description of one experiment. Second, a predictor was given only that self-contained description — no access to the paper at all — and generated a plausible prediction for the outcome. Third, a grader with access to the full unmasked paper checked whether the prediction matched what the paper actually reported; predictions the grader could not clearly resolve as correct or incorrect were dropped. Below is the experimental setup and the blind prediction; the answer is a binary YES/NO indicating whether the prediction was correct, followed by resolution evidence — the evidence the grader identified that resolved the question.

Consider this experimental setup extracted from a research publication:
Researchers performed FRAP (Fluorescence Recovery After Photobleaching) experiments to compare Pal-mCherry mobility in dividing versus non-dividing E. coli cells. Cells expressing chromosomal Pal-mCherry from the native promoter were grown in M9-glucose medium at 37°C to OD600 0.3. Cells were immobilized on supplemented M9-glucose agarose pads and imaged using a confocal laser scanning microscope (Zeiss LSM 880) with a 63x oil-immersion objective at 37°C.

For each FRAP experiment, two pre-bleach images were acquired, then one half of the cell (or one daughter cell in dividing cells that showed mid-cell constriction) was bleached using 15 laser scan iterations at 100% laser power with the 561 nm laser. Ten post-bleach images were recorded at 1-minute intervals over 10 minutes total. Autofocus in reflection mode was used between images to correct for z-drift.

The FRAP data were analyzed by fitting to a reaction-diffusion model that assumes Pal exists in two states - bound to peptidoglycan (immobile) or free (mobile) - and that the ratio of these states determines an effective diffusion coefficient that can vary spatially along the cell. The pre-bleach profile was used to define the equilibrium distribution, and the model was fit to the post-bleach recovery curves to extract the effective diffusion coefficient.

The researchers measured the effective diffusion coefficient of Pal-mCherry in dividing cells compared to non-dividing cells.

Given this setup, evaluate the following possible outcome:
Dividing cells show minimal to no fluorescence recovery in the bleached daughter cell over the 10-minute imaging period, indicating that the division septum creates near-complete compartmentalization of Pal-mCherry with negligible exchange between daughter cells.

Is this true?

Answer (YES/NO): NO